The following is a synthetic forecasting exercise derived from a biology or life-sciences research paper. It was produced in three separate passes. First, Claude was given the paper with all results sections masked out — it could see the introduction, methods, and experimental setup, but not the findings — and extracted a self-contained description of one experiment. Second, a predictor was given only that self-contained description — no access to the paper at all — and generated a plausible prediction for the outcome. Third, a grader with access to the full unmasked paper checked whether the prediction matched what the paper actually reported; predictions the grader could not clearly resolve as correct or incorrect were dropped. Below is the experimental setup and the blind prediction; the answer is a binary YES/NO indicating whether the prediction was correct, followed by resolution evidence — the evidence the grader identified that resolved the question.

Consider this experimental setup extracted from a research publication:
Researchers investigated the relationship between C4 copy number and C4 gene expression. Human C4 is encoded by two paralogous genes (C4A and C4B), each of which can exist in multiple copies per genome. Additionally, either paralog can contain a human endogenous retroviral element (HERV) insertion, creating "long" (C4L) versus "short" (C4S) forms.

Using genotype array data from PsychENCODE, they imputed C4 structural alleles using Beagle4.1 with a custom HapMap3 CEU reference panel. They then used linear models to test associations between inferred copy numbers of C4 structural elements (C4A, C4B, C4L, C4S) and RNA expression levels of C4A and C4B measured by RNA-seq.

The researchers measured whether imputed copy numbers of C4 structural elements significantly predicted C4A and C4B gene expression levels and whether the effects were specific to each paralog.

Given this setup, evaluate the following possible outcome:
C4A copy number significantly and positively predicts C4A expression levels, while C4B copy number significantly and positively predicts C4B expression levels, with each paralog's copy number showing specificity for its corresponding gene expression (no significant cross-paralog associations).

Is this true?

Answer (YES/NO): YES